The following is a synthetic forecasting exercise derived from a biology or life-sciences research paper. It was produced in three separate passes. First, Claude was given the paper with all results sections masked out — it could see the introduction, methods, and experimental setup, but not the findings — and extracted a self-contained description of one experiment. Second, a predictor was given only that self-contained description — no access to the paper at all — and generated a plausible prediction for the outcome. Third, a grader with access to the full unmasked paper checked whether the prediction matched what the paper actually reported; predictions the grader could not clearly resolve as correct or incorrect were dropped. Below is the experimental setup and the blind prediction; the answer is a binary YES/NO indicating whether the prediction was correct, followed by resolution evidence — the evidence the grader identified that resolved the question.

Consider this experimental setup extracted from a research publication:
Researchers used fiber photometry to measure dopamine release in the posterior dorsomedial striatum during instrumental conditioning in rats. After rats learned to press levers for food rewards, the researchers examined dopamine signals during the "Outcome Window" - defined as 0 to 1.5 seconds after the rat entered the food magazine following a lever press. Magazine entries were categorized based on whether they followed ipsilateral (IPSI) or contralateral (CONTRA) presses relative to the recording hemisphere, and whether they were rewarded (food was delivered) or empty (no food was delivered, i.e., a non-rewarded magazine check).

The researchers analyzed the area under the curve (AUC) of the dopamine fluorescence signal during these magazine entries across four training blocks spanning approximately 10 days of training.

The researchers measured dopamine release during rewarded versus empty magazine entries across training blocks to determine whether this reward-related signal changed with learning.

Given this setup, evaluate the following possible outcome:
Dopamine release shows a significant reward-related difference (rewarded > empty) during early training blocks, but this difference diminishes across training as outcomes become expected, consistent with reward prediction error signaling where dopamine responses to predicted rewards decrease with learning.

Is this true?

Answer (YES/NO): NO